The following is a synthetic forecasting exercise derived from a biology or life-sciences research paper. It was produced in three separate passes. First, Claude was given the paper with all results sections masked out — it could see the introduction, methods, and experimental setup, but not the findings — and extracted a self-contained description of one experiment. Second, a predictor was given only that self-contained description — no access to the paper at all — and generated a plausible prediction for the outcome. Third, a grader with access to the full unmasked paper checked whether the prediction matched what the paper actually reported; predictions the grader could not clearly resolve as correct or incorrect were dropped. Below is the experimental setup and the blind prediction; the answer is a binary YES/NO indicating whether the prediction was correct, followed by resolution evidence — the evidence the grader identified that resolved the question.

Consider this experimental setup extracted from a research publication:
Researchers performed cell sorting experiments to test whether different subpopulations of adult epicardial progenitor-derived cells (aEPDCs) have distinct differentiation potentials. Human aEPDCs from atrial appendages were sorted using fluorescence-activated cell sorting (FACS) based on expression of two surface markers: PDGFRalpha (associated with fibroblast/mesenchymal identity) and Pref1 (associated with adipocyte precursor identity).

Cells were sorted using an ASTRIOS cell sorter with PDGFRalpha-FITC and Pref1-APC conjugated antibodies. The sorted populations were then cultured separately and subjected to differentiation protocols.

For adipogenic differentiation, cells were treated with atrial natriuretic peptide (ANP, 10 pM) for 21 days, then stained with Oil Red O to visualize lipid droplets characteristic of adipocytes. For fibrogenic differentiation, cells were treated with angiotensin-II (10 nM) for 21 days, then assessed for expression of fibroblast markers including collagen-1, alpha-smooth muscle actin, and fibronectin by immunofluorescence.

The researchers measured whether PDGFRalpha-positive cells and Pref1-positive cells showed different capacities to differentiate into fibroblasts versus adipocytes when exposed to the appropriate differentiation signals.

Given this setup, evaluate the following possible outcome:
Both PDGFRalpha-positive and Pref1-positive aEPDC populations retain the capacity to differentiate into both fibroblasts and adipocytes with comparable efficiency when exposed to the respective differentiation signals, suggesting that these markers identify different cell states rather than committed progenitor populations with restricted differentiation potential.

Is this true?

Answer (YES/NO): NO